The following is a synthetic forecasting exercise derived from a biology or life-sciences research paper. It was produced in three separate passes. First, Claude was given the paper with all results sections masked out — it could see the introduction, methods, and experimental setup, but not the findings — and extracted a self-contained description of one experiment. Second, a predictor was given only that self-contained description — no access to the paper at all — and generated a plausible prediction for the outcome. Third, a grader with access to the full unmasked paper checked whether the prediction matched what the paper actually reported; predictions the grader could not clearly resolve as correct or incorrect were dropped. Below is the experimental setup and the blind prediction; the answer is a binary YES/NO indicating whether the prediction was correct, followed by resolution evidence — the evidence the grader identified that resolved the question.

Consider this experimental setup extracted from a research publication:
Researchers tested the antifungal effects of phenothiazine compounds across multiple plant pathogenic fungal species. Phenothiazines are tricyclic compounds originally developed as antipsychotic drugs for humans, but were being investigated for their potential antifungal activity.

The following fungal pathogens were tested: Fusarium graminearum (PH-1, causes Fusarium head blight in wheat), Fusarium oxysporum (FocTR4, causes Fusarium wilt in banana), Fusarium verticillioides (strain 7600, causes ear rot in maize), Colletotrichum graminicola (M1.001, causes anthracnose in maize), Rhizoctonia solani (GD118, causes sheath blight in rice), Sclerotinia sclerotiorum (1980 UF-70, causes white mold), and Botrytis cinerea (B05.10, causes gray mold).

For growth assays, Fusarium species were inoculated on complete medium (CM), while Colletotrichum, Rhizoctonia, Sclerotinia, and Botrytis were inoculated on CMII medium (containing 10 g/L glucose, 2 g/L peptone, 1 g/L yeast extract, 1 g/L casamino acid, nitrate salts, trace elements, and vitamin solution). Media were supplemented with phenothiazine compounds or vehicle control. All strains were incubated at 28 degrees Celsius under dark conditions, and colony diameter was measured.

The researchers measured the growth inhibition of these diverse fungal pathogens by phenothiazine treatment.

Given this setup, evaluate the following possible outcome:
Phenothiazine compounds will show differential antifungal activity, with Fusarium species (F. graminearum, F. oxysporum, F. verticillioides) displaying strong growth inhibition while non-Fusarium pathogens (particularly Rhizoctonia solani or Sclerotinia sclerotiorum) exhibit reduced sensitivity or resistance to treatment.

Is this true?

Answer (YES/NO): NO